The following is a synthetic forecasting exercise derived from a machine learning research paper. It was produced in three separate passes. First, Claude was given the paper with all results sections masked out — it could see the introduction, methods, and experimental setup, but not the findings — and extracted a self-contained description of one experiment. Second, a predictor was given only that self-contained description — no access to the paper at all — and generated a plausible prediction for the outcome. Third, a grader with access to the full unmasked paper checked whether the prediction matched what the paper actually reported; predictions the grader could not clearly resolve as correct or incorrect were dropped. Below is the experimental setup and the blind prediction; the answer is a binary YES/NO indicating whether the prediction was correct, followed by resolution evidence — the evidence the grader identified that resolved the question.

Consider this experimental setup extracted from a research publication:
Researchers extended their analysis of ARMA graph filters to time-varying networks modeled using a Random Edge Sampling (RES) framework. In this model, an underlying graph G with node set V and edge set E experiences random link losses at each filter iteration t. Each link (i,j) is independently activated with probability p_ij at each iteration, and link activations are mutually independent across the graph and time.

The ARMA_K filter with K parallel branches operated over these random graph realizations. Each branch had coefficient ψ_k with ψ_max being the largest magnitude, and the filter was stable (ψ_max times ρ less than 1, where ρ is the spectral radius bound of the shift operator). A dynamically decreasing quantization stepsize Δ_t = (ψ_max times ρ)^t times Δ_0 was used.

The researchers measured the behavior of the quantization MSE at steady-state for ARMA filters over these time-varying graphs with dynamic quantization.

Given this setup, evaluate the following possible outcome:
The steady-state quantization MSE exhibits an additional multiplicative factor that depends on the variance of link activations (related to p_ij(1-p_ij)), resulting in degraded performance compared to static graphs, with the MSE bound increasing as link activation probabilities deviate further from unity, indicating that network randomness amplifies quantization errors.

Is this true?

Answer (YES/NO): NO